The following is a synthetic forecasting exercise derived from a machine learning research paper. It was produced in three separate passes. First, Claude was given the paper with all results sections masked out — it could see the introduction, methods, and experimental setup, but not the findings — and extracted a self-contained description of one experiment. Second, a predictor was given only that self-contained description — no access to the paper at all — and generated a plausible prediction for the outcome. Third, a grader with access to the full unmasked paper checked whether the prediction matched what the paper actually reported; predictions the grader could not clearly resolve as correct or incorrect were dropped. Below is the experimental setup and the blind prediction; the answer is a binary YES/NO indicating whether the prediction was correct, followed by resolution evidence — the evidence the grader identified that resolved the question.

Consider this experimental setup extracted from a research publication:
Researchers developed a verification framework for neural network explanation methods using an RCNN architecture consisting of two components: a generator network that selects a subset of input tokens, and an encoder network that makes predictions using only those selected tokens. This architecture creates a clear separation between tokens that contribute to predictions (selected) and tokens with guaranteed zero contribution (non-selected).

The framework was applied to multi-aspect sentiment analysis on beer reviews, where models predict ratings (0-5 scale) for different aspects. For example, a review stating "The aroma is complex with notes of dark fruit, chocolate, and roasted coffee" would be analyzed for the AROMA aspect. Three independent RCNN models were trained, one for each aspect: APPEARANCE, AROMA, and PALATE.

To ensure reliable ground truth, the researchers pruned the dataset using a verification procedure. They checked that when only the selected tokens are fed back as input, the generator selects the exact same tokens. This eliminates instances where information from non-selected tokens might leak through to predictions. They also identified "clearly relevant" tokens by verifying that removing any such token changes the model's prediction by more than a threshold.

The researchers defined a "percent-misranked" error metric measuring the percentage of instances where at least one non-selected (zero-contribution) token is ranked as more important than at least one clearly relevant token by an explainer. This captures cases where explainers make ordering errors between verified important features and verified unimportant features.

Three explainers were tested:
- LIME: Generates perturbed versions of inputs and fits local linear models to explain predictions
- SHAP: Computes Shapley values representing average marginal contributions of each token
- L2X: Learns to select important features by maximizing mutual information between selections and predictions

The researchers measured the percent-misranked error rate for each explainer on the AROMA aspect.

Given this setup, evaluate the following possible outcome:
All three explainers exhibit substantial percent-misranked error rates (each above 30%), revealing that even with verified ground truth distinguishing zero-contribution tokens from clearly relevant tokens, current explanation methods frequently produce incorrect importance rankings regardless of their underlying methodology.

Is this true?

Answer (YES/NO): NO